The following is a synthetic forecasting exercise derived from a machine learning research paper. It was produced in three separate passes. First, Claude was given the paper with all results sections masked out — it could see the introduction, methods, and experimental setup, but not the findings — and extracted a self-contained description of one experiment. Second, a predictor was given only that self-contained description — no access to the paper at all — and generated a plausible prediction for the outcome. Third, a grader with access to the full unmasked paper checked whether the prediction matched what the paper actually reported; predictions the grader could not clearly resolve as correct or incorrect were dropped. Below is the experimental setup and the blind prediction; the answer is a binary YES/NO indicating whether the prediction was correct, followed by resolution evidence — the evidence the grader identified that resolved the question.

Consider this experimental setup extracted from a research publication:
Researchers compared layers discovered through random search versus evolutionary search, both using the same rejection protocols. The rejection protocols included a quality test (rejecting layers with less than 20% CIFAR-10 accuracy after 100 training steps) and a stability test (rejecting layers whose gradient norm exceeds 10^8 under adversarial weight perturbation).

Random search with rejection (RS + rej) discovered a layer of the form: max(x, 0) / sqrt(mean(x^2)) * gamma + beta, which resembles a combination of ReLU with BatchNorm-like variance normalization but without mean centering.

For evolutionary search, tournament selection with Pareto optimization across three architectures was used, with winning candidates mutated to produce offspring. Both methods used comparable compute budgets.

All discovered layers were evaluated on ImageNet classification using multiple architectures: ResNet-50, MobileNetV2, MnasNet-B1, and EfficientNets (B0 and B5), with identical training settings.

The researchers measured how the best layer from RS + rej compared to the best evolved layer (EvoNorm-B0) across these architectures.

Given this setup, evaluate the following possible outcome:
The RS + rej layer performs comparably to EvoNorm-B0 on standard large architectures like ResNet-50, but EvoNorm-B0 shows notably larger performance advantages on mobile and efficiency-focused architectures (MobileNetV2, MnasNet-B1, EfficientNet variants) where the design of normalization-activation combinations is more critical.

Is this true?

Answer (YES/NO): NO